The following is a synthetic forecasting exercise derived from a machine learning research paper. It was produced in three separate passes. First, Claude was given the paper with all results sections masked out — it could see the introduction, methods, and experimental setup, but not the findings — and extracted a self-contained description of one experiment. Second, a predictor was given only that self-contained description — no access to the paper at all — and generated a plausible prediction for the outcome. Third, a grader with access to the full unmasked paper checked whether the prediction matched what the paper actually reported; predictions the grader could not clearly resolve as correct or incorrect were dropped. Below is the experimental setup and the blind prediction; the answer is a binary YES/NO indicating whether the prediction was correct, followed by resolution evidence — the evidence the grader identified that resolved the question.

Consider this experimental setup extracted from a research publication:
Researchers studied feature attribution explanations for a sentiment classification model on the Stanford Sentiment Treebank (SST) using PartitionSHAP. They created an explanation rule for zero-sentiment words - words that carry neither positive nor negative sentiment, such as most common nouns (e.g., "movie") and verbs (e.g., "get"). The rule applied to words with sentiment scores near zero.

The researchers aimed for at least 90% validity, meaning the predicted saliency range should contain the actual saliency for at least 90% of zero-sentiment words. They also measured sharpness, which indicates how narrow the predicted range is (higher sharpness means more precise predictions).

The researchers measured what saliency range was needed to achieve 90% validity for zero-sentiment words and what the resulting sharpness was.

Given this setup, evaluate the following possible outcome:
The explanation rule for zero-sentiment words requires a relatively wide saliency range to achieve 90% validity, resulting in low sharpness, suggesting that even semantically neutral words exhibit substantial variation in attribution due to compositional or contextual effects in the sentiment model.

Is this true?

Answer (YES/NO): YES